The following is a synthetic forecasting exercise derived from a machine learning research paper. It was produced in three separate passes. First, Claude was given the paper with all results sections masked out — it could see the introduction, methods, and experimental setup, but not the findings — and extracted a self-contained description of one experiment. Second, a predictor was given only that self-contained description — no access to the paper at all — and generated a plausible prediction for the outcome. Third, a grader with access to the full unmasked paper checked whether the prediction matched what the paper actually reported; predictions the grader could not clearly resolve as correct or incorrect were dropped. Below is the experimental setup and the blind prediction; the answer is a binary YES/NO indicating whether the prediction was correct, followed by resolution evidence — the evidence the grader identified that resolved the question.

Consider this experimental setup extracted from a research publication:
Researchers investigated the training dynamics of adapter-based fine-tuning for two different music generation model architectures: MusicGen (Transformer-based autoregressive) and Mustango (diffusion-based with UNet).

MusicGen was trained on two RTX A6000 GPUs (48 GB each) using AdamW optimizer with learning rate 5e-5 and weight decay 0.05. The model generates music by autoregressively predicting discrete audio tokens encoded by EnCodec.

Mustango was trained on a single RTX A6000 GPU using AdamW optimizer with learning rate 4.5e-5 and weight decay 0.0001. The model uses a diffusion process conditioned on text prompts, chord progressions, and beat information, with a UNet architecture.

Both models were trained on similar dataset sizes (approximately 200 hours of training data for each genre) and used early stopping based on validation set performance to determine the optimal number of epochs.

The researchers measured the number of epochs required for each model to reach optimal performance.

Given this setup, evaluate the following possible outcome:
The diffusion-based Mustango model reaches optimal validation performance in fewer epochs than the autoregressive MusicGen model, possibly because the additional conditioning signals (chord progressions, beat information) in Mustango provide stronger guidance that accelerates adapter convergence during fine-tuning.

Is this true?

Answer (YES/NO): YES